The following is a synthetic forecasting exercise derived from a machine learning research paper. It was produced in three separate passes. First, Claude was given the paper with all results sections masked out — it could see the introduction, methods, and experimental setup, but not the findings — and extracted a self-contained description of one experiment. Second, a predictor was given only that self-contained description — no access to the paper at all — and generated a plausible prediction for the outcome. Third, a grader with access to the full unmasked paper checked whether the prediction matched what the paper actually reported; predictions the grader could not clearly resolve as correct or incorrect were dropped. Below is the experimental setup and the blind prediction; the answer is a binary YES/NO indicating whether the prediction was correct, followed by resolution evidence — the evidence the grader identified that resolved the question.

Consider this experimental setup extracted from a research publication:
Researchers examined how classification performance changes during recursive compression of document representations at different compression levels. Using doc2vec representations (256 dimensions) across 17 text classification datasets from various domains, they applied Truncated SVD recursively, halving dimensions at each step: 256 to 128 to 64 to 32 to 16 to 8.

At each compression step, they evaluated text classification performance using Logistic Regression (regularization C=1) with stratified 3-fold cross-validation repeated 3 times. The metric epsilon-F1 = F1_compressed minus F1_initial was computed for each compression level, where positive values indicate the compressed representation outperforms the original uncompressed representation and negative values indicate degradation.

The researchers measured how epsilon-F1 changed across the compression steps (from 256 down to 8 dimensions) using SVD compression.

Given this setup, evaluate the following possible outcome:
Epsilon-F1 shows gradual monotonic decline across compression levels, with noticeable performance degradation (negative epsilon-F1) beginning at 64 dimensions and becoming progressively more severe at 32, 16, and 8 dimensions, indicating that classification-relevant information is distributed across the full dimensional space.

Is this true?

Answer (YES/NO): NO